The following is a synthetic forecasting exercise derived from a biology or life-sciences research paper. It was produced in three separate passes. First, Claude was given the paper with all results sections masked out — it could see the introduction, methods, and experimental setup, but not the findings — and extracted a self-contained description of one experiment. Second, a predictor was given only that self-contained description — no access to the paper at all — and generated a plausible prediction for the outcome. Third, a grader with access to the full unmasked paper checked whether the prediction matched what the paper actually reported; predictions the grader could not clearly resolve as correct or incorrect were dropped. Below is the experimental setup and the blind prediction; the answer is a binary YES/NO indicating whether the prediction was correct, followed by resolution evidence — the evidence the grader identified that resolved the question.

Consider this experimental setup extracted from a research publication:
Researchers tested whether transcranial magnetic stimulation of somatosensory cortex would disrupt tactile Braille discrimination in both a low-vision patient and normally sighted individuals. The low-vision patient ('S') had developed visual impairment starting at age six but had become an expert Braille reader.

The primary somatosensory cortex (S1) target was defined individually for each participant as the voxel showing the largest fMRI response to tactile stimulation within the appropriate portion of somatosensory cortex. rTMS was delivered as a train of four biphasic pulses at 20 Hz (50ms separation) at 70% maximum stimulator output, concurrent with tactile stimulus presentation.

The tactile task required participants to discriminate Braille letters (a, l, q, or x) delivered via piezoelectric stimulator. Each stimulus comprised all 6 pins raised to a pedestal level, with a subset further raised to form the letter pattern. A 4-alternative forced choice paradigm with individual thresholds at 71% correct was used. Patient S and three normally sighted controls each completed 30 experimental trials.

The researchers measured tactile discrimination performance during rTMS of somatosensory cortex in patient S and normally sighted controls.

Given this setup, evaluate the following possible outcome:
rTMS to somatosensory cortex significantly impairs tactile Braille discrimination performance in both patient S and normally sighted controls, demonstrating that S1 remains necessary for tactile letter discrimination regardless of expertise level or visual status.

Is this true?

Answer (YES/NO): YES